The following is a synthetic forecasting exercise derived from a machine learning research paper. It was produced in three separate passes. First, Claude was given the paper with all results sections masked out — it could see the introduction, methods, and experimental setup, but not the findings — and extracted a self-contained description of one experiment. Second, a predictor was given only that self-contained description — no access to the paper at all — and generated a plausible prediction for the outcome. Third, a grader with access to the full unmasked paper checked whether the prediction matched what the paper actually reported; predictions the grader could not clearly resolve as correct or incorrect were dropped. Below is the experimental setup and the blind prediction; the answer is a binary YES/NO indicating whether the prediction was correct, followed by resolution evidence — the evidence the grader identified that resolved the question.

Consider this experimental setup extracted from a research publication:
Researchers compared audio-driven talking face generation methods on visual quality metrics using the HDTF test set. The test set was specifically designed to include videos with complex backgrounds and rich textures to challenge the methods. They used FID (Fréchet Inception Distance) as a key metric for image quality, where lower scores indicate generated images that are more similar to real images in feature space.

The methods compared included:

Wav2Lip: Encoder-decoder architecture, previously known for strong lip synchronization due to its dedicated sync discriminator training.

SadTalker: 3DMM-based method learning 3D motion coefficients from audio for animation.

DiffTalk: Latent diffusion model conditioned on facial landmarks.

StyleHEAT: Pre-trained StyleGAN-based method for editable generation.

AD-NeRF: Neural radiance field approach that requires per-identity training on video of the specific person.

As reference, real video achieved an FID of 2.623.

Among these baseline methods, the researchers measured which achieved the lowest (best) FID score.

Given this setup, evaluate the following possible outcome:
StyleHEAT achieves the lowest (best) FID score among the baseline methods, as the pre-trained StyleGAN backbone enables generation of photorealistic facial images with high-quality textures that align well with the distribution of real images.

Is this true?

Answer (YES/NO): NO